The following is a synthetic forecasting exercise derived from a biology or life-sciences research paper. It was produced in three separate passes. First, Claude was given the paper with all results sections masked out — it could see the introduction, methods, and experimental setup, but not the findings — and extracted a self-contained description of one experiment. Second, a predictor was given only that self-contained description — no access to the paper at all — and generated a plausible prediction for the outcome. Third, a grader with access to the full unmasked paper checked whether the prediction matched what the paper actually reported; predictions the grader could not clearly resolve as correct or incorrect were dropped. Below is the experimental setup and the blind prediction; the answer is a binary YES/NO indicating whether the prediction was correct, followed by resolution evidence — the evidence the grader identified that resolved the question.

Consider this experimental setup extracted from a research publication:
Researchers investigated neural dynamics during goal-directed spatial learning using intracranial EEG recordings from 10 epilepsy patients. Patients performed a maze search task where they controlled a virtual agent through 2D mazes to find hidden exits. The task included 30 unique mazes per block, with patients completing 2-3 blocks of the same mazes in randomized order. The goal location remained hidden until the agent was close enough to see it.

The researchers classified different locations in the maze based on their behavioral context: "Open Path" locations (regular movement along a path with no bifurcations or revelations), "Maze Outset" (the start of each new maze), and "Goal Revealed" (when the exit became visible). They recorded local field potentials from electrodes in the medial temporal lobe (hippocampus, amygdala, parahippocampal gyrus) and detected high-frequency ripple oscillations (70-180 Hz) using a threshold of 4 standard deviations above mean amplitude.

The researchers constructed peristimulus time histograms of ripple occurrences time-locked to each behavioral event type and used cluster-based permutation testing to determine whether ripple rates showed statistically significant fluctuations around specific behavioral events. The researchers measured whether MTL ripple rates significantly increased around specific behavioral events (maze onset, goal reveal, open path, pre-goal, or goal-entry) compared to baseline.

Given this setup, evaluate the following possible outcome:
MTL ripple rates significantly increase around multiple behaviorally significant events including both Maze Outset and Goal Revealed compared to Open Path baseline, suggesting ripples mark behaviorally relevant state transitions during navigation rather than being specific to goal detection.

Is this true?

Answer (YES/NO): NO